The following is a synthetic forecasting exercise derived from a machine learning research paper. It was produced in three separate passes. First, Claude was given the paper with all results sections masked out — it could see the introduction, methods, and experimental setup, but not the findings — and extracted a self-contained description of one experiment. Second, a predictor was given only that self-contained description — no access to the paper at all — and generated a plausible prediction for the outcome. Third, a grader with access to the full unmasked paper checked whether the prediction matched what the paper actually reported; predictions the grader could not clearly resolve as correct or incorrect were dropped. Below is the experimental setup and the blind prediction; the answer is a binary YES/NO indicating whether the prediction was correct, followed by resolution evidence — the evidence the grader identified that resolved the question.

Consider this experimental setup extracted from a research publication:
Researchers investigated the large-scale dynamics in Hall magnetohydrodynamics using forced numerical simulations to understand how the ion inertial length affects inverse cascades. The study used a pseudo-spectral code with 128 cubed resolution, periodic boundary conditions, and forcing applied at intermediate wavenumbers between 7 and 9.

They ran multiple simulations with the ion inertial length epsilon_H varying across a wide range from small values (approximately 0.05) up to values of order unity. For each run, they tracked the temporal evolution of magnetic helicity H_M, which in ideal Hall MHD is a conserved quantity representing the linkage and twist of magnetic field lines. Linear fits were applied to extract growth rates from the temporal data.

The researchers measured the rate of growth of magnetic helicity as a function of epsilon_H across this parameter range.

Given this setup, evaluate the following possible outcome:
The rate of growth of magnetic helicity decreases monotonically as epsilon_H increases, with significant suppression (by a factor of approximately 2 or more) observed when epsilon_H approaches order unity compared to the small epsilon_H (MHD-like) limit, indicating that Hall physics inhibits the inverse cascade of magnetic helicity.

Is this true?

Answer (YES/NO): NO